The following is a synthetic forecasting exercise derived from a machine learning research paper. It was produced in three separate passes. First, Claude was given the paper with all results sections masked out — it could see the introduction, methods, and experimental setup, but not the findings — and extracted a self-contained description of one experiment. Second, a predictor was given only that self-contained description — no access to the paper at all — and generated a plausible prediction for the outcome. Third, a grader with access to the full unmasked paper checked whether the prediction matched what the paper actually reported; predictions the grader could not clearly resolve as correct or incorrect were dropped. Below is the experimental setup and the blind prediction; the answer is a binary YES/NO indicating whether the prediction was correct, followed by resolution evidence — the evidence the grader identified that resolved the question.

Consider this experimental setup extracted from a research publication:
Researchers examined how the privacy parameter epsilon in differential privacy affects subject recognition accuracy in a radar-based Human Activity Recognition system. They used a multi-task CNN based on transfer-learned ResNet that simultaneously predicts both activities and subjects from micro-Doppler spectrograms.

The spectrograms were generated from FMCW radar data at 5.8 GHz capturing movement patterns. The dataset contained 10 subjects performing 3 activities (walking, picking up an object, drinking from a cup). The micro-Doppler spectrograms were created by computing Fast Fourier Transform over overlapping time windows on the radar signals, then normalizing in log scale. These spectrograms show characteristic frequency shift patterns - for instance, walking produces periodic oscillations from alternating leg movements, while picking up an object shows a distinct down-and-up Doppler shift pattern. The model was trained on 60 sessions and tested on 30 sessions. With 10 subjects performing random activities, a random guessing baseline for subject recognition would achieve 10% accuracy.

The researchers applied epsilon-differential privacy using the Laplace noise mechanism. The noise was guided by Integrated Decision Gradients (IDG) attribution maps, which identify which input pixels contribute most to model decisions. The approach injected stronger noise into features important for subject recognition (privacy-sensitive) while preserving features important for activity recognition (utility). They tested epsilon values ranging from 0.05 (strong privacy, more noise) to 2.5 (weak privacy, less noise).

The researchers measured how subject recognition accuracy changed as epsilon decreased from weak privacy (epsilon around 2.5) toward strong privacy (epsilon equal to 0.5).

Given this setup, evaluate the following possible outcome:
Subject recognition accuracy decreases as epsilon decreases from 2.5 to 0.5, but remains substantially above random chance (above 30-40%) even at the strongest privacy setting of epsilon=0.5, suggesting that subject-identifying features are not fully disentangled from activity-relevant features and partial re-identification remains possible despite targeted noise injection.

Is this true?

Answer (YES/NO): NO